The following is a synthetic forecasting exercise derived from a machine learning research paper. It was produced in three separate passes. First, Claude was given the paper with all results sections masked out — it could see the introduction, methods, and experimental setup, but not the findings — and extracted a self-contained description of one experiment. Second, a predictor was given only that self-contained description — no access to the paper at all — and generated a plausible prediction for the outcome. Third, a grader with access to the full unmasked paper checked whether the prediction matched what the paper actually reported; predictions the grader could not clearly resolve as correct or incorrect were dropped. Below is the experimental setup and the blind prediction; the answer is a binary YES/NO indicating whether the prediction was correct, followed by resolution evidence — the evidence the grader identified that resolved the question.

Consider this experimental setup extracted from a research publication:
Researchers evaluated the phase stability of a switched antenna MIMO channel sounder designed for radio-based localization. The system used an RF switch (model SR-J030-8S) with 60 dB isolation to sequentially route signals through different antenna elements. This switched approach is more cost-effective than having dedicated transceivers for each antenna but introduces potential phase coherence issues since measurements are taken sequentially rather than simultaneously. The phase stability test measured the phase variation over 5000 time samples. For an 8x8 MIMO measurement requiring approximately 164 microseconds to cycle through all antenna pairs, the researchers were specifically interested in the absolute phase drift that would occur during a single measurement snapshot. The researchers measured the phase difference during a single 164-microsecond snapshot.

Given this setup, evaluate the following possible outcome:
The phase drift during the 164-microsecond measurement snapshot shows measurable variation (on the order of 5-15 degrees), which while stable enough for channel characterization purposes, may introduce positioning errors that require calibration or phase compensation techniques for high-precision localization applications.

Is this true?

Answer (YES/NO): NO